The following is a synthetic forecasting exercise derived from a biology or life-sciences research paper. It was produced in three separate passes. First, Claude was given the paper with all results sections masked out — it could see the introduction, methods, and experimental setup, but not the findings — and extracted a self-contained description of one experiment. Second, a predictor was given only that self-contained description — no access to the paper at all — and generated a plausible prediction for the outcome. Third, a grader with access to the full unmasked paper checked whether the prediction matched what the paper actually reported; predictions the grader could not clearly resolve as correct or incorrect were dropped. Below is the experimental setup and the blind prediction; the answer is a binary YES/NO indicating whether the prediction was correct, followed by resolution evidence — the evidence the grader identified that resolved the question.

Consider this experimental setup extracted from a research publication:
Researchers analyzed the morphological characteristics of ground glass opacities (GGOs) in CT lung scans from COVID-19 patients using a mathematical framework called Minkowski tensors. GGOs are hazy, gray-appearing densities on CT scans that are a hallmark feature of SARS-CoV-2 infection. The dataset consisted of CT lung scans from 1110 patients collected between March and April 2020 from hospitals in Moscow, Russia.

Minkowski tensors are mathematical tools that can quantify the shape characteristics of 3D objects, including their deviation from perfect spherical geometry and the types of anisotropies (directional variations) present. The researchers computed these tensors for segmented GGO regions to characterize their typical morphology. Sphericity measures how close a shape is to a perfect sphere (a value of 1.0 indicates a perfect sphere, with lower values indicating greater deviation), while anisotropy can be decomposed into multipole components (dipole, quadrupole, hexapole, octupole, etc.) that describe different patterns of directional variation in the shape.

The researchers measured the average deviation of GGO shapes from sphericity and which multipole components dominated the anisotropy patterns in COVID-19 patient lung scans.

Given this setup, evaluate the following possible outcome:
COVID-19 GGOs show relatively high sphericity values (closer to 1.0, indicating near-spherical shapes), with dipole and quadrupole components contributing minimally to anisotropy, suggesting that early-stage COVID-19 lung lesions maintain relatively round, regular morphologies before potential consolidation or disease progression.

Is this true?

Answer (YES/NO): NO